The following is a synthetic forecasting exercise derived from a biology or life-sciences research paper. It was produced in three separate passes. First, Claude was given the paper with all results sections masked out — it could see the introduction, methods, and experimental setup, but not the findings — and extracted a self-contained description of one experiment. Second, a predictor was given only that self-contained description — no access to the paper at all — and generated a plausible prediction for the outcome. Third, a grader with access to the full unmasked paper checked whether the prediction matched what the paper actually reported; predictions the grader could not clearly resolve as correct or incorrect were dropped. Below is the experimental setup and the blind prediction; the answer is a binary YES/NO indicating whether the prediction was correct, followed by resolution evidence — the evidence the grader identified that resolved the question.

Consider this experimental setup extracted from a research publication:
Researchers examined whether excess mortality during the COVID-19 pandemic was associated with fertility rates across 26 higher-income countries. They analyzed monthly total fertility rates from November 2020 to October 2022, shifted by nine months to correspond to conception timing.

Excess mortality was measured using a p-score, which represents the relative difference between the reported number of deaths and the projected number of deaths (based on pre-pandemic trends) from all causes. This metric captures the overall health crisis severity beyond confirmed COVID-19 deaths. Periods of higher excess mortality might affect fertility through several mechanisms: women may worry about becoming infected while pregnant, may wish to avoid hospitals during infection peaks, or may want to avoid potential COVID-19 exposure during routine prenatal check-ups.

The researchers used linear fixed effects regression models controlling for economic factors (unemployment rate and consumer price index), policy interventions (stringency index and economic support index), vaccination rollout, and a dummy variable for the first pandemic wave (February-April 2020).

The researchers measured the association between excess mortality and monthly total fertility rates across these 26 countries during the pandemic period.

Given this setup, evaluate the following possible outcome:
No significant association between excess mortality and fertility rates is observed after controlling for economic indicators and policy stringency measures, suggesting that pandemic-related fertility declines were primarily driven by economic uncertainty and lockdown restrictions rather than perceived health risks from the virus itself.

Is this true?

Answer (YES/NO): NO